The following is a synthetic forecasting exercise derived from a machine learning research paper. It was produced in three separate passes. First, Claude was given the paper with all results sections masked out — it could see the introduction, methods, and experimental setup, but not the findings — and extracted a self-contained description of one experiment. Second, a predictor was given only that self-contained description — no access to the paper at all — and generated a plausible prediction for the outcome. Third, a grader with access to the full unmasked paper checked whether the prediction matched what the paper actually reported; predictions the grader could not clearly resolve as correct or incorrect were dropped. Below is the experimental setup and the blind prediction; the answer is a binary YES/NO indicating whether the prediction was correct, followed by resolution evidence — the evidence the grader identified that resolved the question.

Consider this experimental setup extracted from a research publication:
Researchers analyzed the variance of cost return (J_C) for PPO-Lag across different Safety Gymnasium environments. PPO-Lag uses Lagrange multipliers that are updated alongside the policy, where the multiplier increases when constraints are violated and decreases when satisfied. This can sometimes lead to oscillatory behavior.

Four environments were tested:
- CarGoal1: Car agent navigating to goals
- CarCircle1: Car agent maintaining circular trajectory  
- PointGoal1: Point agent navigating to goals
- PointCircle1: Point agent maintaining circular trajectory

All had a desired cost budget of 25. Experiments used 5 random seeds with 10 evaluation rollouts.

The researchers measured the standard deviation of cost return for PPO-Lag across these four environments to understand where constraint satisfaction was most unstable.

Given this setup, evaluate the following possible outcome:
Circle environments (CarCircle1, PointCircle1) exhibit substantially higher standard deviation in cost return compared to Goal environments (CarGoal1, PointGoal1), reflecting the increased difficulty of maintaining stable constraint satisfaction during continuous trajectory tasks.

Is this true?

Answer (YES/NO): YES